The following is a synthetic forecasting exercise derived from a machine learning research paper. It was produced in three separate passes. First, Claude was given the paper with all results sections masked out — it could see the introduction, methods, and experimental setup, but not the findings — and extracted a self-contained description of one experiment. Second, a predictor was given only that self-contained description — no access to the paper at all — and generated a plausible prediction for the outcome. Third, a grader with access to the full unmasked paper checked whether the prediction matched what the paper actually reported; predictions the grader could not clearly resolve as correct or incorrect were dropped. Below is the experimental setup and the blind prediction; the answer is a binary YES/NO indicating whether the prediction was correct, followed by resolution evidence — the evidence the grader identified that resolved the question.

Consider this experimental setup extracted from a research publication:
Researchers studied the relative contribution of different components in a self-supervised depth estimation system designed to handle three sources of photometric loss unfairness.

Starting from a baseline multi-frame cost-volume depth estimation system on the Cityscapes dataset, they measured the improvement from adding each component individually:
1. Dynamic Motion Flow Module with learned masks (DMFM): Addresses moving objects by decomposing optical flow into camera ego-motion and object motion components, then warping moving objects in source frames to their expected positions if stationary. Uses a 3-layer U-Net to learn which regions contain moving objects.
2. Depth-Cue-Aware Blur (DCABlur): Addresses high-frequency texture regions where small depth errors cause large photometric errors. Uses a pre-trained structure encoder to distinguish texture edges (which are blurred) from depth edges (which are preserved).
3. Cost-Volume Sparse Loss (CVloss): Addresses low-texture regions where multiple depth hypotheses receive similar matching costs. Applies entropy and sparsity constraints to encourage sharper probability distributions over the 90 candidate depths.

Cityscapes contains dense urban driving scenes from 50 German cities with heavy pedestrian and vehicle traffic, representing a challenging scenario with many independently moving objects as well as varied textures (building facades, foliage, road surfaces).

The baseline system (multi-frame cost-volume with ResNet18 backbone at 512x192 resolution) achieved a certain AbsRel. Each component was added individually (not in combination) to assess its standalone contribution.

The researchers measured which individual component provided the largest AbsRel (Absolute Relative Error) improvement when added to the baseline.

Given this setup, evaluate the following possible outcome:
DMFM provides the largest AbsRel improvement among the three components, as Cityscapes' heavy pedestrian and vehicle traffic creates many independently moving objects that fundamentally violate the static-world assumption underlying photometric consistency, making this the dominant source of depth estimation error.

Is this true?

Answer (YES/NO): YES